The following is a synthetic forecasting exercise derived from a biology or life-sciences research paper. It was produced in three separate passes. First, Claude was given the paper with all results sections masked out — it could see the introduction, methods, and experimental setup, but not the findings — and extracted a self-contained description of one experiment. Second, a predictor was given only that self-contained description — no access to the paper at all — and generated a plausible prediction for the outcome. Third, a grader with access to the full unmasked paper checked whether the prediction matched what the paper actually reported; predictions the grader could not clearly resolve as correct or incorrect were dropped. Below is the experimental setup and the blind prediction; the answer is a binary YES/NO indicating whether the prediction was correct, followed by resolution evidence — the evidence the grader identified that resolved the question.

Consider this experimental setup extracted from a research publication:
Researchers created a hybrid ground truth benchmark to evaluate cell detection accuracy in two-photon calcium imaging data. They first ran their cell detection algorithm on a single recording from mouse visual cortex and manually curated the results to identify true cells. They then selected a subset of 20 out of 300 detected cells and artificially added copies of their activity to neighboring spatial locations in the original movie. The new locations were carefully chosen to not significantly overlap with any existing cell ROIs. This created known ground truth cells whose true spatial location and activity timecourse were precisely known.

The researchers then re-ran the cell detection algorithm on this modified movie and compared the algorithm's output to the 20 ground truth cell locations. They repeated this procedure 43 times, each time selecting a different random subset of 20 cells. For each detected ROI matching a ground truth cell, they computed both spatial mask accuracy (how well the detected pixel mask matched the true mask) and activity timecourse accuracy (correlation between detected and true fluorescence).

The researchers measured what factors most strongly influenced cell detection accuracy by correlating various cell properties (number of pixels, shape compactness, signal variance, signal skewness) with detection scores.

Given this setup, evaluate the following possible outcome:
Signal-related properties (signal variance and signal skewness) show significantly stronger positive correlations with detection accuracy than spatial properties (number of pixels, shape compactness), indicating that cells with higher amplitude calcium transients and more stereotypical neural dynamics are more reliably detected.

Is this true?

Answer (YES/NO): NO